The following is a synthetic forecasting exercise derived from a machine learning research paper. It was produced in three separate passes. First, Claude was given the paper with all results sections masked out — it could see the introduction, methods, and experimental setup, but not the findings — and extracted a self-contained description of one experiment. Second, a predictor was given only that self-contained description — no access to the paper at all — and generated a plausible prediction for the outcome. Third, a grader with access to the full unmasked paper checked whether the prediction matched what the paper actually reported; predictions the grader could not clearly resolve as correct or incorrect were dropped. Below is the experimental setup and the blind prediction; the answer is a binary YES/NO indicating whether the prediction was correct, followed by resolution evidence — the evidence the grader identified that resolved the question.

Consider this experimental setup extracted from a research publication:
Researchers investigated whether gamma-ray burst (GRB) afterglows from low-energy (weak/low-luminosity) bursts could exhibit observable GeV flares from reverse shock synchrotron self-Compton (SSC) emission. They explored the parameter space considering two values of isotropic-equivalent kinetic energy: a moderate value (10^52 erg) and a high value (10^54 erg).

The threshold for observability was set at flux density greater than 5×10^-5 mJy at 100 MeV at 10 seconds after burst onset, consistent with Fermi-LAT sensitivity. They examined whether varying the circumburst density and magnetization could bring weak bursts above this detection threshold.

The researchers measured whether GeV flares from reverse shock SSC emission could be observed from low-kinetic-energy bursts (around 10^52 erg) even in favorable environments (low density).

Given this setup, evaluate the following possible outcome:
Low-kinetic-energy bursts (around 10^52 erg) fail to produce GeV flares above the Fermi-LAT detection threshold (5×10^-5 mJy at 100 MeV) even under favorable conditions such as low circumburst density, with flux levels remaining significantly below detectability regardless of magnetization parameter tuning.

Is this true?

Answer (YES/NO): YES